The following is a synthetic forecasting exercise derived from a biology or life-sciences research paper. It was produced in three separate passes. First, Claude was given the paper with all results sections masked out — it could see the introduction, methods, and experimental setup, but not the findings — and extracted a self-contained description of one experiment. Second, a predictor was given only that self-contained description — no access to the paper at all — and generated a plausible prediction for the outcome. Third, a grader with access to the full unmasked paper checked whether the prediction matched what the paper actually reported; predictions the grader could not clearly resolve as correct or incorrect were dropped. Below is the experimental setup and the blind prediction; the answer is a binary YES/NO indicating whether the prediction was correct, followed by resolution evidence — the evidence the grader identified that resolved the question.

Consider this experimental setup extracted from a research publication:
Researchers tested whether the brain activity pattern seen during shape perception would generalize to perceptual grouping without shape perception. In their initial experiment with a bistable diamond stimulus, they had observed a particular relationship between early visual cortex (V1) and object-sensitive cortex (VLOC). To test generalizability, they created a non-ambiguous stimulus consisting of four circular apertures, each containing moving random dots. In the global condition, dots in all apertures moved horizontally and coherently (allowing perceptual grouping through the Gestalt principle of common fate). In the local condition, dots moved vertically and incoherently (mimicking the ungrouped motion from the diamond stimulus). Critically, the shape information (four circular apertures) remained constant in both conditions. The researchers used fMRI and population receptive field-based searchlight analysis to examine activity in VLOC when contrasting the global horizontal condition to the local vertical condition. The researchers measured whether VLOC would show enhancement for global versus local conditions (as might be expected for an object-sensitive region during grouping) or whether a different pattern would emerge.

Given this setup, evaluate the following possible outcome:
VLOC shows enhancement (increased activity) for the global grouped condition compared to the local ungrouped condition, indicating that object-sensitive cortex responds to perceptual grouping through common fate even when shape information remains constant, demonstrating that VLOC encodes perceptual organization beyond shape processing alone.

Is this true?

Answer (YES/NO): NO